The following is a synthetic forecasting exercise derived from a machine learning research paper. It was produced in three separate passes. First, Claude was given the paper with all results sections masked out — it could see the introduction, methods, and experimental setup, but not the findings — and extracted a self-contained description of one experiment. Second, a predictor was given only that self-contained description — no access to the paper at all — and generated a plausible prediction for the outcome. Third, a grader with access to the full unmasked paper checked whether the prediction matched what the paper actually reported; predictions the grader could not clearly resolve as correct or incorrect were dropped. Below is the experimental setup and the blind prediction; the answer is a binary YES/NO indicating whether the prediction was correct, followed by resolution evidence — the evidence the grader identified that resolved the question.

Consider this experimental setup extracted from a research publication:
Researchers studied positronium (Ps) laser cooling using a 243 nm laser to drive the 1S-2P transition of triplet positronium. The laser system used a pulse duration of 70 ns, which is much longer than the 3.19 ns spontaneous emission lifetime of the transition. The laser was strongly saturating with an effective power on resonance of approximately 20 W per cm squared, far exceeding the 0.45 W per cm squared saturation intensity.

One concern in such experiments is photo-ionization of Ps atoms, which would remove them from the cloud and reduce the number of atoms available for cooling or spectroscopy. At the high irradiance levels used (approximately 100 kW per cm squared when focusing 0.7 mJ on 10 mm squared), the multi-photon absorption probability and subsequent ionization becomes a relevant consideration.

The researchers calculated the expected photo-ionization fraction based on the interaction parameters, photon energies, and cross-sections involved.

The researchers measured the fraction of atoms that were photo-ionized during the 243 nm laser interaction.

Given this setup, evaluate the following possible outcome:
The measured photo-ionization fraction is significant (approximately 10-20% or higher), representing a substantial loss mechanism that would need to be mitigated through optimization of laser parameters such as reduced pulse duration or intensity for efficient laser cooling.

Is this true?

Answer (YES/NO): NO